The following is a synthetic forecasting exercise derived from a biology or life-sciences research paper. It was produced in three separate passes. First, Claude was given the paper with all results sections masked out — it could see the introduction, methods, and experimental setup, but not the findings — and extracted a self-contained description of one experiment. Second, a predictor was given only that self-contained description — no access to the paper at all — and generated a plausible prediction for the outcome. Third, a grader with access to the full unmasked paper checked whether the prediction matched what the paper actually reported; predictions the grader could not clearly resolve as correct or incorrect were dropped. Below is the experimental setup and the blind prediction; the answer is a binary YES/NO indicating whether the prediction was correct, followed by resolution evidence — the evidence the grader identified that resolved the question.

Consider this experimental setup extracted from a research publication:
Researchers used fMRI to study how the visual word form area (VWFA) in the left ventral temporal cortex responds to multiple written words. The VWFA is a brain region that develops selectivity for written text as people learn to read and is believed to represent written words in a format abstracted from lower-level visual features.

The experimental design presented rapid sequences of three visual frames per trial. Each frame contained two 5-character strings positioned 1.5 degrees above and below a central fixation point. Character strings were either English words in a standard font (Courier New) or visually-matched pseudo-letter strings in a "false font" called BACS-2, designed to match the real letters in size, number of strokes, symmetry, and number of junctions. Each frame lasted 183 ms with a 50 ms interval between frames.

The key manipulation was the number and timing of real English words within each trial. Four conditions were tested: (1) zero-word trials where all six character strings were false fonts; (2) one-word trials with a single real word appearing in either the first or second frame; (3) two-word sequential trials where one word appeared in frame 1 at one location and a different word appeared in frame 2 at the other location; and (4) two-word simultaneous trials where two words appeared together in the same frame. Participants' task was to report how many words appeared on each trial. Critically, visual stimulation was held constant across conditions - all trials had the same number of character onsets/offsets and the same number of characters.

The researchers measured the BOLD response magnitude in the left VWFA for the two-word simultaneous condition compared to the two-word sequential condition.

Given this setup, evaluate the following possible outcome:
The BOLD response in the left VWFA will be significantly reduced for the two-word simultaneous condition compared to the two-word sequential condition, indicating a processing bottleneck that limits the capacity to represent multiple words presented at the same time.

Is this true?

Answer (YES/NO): NO